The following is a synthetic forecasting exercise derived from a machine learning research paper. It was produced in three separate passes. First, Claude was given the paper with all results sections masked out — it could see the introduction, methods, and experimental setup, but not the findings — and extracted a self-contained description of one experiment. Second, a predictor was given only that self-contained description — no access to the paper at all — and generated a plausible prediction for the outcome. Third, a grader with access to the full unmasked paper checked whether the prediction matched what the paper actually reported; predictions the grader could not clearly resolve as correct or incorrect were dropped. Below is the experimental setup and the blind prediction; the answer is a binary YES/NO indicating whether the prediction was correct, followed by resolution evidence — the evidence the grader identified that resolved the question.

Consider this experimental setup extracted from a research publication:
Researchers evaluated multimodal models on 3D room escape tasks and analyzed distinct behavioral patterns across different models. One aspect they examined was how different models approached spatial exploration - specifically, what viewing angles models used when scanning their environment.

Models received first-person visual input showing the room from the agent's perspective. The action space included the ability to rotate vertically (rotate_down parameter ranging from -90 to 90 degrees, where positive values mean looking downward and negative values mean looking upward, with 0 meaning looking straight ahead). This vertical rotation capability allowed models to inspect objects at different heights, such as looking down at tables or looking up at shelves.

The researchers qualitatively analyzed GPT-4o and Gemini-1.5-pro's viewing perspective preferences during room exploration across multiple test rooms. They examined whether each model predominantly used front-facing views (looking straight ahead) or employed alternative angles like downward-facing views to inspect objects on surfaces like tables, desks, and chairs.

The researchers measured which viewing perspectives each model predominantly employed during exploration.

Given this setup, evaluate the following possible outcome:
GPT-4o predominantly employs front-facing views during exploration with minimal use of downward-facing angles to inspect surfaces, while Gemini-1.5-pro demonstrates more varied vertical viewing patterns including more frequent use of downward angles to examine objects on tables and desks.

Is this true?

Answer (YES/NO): YES